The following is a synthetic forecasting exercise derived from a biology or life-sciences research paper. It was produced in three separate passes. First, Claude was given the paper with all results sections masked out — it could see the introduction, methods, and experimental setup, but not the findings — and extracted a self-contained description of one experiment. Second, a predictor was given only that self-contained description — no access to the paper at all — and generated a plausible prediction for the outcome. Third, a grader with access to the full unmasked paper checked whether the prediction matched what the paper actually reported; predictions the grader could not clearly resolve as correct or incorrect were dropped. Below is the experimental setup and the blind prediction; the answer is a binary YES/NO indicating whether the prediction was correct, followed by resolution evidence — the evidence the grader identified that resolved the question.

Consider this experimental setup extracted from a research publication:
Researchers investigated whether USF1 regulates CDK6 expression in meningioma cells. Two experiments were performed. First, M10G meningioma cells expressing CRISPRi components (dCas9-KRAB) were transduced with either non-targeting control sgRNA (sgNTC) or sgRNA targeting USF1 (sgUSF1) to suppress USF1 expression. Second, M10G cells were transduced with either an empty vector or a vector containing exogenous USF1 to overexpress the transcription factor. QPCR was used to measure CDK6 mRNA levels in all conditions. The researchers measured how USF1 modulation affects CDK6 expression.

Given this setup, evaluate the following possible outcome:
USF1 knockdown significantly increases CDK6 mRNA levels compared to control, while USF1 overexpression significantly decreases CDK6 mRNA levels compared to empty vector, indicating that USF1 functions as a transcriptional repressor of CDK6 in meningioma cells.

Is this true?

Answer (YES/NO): NO